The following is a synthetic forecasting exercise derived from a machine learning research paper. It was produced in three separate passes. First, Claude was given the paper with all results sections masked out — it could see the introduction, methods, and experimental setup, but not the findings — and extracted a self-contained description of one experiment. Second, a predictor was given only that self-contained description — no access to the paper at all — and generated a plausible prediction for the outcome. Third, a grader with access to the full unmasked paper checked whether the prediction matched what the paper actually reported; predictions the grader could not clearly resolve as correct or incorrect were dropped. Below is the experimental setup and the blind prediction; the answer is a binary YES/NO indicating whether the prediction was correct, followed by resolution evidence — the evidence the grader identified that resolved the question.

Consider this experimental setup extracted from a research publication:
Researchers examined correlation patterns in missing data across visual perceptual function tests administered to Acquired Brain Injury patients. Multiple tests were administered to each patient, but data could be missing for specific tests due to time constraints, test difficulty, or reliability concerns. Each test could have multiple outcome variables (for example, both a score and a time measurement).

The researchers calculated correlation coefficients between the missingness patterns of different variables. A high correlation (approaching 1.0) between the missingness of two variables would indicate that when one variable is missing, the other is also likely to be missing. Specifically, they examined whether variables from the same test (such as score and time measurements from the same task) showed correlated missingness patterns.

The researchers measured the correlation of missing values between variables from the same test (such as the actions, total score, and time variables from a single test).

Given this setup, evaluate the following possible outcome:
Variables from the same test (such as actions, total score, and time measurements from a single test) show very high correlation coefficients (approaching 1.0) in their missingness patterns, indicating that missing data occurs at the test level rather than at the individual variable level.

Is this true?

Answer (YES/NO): YES